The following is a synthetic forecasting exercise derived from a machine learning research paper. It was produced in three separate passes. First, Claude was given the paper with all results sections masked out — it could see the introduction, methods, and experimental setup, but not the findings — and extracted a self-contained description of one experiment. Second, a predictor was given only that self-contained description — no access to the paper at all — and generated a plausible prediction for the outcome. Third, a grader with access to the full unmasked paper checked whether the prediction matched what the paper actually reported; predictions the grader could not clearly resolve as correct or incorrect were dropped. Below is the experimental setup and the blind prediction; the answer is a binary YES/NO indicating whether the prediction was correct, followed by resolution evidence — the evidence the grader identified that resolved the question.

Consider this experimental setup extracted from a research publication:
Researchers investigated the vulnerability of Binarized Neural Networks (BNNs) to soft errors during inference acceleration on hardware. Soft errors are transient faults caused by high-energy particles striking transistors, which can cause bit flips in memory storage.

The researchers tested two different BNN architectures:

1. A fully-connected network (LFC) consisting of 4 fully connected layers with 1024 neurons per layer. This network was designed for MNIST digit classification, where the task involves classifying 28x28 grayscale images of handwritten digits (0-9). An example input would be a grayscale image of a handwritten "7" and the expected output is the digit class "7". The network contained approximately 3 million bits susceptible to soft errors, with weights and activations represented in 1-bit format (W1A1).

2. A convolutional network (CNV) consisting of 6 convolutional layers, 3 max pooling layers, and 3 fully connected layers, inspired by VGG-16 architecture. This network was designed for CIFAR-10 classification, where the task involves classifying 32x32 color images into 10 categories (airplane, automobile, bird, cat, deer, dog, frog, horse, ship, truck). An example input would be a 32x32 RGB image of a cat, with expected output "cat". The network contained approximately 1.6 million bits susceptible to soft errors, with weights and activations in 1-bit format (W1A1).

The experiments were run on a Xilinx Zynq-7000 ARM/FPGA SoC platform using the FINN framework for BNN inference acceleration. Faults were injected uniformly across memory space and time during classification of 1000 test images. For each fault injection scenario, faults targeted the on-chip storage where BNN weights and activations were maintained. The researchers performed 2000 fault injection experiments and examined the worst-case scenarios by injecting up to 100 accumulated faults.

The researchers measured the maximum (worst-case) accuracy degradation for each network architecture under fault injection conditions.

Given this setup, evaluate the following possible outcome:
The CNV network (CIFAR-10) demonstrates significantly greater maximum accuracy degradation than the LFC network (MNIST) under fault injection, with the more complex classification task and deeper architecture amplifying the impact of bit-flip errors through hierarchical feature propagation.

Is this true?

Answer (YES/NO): NO